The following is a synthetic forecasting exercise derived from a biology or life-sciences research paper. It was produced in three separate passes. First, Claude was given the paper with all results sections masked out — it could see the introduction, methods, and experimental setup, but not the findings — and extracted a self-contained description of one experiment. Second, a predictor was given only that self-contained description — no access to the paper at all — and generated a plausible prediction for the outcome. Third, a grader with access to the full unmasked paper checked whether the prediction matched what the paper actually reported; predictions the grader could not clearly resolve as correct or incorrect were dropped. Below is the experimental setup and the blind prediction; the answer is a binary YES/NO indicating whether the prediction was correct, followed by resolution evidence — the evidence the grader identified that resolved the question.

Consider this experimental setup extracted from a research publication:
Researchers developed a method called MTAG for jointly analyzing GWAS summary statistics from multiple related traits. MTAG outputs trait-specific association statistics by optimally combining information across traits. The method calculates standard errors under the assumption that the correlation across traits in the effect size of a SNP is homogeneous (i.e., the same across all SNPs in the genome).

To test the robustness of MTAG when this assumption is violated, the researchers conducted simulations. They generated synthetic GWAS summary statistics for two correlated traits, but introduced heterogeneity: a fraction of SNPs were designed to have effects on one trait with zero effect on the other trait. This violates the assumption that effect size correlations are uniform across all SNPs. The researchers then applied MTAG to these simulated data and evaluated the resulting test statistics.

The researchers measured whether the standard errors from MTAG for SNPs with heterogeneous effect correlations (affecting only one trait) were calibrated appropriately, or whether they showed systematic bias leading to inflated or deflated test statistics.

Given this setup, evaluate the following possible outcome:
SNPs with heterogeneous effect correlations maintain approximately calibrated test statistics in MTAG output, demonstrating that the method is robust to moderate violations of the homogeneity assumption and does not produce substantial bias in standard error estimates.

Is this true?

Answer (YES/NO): NO